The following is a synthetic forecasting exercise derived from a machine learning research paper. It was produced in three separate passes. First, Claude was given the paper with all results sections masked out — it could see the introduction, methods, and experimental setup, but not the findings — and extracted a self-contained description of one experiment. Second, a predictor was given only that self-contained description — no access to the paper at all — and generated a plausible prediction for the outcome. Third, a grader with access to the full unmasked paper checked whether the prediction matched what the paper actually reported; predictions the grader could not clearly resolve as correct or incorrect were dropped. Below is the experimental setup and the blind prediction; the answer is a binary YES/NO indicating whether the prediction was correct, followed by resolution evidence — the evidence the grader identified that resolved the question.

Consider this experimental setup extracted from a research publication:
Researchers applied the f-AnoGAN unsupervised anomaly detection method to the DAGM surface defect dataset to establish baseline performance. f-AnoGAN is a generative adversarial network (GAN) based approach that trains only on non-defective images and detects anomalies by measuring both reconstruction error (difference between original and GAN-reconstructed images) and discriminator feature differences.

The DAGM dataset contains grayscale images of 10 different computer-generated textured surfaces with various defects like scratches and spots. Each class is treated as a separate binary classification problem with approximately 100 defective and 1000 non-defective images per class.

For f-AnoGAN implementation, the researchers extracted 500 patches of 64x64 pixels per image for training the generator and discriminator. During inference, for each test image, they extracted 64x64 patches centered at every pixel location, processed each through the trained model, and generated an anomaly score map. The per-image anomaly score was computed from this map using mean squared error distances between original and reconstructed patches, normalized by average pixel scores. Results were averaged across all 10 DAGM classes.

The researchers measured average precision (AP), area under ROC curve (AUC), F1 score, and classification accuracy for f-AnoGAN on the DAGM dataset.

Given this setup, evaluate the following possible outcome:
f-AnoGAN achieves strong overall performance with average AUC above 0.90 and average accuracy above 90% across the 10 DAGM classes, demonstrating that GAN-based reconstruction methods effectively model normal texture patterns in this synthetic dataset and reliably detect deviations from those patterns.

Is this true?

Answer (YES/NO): NO